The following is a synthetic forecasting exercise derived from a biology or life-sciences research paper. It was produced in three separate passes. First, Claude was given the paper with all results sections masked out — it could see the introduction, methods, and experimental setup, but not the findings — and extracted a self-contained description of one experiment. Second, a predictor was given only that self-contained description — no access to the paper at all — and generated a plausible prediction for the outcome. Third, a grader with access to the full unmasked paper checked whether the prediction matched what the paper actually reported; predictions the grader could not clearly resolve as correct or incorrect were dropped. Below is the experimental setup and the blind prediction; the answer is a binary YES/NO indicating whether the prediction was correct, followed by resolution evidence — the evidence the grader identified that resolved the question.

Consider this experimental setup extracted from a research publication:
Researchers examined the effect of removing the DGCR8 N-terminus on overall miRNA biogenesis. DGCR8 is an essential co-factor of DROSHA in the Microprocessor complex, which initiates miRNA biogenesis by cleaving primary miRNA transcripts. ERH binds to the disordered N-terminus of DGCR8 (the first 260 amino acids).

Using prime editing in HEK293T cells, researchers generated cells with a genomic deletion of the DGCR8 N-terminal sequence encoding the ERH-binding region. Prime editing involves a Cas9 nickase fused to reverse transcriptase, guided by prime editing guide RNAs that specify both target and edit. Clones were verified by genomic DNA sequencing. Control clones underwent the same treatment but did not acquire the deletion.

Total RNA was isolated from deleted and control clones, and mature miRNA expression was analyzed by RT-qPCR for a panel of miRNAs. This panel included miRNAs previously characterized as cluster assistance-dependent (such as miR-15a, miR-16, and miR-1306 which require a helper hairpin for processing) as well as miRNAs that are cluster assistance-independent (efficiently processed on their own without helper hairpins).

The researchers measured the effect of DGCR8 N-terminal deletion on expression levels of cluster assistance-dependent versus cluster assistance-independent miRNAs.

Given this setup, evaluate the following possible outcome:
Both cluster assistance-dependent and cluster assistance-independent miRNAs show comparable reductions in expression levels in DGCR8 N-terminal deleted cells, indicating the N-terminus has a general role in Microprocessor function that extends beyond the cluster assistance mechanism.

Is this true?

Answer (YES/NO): NO